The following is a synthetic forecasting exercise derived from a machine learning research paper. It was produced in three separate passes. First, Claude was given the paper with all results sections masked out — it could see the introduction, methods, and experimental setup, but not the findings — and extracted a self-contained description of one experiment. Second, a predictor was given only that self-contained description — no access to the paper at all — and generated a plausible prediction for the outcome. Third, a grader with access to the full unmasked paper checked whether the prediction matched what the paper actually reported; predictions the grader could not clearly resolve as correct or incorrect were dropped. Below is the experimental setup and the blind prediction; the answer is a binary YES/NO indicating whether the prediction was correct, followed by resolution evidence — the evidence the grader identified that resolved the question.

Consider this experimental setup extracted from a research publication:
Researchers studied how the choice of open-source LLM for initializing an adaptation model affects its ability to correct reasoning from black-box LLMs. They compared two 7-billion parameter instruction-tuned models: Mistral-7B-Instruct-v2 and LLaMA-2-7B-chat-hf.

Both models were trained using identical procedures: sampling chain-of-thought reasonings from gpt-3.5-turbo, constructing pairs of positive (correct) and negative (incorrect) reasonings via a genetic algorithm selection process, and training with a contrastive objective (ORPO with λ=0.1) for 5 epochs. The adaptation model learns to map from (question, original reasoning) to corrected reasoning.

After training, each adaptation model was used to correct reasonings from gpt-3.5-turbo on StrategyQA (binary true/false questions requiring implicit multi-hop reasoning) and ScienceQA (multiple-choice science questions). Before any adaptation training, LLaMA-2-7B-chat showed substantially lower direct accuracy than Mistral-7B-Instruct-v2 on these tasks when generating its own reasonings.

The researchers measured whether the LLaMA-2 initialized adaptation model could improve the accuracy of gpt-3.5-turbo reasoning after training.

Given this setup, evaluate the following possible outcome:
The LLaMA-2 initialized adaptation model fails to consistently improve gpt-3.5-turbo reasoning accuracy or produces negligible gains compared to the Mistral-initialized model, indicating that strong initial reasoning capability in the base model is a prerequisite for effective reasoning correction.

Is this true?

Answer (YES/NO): YES